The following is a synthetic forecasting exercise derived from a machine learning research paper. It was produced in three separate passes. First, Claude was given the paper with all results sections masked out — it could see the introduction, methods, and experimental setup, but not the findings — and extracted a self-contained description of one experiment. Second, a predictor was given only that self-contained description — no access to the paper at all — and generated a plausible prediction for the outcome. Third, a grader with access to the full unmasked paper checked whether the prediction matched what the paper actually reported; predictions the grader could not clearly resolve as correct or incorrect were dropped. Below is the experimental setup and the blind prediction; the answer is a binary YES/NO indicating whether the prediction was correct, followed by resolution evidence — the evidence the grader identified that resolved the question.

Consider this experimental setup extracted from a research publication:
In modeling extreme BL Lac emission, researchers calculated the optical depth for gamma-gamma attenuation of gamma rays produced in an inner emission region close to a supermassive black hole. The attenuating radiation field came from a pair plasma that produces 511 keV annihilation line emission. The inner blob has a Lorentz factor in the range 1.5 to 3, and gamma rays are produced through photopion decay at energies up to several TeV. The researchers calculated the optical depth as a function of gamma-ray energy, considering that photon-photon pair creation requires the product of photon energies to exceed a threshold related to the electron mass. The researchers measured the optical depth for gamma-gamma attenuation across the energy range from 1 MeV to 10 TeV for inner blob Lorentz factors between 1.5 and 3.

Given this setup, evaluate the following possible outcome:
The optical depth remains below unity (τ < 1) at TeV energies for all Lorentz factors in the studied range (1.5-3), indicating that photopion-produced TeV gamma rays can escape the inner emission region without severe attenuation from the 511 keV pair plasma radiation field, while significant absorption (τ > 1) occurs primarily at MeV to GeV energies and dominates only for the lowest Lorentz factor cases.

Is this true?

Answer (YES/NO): NO